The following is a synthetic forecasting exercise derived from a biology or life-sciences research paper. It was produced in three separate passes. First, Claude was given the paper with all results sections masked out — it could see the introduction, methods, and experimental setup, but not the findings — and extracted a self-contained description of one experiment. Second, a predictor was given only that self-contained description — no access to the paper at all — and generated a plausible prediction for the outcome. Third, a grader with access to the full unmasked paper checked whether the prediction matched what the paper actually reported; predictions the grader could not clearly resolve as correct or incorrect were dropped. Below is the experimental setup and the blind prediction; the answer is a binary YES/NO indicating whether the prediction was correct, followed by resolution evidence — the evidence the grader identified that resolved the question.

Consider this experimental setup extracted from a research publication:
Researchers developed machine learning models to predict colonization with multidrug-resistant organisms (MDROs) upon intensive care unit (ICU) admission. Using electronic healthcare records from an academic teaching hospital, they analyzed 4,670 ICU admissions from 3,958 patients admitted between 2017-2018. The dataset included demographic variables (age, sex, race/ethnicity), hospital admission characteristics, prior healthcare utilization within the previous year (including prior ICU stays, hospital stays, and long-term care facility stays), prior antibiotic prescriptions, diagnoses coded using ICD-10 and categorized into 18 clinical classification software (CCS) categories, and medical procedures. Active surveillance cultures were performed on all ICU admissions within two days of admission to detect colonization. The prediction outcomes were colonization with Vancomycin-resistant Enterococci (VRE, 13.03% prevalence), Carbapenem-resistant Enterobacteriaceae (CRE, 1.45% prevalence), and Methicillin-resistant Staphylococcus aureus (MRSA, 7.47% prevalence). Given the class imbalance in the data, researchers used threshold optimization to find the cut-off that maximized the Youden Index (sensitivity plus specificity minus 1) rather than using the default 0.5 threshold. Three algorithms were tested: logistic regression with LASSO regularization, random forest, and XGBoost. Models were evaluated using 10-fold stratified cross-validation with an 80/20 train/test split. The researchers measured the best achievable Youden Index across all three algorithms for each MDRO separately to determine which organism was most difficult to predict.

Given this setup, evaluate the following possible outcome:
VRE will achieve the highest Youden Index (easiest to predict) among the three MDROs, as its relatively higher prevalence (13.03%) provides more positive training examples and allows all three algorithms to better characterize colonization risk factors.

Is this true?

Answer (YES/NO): NO